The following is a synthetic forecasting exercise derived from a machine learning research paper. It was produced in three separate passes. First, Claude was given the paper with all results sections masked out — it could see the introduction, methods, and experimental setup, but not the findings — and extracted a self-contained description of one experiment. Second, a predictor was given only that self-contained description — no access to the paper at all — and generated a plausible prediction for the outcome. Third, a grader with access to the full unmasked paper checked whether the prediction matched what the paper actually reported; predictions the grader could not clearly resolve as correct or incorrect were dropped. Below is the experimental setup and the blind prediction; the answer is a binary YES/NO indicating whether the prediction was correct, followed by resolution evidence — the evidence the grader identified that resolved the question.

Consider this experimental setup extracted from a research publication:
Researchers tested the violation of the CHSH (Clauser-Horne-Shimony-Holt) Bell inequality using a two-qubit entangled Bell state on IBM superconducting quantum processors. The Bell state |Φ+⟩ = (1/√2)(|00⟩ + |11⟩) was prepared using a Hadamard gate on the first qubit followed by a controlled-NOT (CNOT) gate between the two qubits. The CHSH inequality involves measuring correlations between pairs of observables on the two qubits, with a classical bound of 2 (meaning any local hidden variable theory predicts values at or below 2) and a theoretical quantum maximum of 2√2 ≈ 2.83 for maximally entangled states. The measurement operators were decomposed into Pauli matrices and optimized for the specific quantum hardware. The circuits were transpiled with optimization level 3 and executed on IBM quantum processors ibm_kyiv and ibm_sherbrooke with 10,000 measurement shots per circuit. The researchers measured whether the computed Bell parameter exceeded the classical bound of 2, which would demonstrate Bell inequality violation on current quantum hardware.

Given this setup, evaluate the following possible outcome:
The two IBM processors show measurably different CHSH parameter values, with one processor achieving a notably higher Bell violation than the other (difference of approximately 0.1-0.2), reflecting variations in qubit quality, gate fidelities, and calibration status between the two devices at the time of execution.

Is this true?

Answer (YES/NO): NO